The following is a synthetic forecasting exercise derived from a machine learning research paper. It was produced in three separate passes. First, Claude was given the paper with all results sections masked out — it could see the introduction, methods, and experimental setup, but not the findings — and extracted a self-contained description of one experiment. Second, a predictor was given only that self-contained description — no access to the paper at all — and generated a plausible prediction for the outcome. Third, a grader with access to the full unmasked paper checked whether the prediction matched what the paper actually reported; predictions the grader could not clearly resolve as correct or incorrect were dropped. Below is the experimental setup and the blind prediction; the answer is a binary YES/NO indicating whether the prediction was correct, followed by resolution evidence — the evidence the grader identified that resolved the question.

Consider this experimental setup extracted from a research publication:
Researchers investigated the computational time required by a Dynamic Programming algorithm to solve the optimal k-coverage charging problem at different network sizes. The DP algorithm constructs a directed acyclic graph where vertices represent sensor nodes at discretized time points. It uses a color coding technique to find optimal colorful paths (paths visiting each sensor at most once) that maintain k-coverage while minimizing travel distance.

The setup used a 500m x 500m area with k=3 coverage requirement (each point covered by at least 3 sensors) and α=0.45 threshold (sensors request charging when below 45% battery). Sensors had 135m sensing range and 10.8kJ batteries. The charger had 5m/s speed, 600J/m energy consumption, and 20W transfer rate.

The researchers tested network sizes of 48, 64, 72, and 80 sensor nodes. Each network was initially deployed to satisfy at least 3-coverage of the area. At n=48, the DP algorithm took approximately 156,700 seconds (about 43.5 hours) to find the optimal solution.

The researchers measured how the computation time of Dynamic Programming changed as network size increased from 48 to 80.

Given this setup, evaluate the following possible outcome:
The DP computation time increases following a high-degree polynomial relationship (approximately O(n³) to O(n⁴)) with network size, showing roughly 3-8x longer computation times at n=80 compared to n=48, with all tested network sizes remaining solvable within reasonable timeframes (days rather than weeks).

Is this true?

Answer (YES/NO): NO